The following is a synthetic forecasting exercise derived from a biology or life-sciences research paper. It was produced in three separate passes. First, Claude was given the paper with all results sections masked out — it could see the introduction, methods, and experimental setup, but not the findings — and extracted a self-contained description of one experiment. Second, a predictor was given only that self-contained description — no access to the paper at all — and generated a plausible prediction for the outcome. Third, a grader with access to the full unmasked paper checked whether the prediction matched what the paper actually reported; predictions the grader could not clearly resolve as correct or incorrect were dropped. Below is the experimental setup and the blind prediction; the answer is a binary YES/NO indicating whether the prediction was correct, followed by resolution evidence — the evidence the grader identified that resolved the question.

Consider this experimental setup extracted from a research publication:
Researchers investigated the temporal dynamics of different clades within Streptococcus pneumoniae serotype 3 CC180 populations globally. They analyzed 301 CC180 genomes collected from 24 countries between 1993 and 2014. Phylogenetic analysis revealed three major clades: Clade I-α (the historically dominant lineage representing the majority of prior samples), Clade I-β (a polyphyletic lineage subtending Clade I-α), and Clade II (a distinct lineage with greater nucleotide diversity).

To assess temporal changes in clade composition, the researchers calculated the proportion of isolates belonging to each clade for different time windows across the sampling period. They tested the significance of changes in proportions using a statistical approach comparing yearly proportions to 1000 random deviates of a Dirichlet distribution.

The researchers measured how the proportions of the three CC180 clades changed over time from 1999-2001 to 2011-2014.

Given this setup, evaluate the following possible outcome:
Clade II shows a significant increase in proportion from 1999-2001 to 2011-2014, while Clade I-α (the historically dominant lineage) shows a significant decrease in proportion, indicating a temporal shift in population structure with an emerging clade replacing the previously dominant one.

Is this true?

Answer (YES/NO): YES